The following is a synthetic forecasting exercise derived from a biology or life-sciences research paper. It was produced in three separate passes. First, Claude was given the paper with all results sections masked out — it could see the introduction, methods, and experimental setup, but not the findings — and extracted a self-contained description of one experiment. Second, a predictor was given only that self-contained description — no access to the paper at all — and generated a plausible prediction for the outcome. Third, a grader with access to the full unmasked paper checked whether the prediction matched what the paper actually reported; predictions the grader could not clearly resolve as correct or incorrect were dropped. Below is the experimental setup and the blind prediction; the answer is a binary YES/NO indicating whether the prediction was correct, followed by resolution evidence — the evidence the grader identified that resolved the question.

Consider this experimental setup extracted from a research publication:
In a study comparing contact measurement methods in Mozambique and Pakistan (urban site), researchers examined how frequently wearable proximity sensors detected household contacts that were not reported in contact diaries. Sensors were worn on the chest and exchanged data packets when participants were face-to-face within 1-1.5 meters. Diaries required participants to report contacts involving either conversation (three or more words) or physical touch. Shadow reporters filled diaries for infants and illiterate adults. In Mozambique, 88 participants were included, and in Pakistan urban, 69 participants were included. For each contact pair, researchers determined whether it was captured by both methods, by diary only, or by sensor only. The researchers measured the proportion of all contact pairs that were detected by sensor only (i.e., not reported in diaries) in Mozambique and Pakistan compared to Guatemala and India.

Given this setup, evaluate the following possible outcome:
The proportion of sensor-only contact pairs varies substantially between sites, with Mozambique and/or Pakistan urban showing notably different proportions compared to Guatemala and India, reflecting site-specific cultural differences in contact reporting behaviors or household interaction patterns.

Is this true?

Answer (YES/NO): YES